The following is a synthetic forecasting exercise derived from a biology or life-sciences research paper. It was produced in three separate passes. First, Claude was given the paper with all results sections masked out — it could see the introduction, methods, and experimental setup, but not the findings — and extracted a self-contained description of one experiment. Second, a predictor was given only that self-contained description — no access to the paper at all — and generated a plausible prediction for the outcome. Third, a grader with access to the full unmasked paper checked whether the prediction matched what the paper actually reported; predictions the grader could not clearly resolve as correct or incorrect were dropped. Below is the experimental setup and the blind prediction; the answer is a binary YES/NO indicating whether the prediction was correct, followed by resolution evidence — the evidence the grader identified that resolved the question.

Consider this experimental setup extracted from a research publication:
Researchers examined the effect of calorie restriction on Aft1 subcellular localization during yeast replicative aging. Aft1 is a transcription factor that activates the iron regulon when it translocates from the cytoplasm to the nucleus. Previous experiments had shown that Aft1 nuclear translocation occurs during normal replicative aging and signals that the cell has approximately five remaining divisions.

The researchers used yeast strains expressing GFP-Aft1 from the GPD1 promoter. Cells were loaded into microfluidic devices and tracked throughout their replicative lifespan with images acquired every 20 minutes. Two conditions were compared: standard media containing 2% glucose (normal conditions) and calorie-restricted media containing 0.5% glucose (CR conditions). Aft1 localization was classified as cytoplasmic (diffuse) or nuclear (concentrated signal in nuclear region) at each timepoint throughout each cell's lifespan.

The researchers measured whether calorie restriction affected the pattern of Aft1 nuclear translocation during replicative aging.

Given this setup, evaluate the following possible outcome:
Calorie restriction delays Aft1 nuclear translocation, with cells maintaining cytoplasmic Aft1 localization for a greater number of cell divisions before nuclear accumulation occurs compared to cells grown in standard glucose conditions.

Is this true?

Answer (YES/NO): YES